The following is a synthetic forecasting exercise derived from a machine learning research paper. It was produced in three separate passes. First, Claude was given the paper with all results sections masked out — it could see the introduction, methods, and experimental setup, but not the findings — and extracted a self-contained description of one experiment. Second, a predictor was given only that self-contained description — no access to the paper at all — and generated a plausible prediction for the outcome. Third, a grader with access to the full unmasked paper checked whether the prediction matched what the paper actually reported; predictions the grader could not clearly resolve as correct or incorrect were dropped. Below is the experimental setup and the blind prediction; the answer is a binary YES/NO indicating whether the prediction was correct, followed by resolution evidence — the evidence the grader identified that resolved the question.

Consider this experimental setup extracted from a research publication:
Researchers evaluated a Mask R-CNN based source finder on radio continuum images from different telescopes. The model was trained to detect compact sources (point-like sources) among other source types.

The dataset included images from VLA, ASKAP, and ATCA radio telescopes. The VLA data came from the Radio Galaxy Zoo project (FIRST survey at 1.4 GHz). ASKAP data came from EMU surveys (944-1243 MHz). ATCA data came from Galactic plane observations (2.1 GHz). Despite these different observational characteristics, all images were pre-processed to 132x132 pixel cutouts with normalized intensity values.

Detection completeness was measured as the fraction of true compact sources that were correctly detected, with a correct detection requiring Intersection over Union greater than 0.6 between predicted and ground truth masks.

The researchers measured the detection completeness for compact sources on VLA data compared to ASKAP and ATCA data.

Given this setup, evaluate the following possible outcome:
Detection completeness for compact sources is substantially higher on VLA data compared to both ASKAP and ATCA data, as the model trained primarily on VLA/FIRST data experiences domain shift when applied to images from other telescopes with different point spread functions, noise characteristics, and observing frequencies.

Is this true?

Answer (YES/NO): NO